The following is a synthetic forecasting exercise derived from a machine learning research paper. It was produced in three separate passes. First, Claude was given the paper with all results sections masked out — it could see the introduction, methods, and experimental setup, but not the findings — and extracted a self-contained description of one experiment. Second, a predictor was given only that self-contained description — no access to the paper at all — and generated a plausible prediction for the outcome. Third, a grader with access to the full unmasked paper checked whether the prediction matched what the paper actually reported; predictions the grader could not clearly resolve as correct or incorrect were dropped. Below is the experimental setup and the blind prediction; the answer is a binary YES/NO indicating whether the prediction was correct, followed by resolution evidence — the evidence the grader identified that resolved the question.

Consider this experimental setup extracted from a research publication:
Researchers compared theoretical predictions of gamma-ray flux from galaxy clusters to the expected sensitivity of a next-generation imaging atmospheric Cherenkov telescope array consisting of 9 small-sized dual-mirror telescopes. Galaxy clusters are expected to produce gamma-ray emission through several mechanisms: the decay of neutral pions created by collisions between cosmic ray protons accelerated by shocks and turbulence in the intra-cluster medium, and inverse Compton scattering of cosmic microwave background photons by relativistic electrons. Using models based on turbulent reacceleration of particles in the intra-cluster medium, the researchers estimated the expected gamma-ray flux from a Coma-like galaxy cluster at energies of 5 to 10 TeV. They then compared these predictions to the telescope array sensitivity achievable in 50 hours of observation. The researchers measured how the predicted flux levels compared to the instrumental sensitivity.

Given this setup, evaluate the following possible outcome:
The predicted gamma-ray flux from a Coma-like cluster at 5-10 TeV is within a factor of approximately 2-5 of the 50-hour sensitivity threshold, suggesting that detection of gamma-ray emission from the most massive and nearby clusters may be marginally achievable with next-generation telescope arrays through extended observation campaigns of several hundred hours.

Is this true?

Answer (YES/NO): NO